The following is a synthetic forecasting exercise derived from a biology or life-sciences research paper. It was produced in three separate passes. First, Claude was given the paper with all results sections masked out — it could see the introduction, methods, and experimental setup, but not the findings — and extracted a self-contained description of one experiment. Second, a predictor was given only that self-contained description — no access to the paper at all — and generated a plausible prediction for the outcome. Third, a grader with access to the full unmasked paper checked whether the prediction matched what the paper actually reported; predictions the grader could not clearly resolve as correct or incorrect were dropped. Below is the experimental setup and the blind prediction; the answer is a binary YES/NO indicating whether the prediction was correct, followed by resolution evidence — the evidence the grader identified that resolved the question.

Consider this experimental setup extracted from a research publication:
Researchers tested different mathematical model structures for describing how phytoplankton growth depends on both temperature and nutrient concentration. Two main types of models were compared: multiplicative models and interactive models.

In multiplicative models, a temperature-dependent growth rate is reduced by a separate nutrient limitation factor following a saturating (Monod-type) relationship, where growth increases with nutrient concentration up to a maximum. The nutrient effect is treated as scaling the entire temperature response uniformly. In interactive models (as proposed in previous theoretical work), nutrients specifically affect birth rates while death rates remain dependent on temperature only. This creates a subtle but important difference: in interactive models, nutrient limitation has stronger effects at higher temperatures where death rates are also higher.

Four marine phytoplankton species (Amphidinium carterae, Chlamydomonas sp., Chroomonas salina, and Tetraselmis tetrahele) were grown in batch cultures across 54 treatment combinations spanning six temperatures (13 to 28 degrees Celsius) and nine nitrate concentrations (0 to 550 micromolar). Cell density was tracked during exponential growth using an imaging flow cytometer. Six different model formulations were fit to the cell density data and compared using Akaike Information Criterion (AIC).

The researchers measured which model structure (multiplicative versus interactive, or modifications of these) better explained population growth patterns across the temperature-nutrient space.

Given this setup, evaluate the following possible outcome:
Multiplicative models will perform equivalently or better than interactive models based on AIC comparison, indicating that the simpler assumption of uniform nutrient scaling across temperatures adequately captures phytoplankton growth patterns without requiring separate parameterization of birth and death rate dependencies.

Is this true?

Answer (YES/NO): NO